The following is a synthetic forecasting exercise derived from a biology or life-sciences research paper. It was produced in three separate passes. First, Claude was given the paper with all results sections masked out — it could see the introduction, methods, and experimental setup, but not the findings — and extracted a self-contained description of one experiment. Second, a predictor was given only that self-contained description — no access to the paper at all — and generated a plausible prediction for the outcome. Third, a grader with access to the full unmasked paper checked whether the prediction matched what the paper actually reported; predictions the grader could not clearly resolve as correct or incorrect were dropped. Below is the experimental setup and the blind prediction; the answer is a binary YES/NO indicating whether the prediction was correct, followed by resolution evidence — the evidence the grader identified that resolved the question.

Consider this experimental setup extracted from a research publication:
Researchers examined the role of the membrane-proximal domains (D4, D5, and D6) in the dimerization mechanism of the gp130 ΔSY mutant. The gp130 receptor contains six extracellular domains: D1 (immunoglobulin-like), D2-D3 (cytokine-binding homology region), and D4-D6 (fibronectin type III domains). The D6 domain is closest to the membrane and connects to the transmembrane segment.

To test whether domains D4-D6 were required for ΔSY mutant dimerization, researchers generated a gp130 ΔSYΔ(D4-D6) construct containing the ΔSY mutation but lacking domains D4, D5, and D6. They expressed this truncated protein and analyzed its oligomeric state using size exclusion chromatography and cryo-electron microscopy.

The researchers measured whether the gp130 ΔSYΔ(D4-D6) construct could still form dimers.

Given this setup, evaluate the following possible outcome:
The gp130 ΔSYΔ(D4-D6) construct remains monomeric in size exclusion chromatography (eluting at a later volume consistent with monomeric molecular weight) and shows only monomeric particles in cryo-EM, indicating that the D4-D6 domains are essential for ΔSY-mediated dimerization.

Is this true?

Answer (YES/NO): NO